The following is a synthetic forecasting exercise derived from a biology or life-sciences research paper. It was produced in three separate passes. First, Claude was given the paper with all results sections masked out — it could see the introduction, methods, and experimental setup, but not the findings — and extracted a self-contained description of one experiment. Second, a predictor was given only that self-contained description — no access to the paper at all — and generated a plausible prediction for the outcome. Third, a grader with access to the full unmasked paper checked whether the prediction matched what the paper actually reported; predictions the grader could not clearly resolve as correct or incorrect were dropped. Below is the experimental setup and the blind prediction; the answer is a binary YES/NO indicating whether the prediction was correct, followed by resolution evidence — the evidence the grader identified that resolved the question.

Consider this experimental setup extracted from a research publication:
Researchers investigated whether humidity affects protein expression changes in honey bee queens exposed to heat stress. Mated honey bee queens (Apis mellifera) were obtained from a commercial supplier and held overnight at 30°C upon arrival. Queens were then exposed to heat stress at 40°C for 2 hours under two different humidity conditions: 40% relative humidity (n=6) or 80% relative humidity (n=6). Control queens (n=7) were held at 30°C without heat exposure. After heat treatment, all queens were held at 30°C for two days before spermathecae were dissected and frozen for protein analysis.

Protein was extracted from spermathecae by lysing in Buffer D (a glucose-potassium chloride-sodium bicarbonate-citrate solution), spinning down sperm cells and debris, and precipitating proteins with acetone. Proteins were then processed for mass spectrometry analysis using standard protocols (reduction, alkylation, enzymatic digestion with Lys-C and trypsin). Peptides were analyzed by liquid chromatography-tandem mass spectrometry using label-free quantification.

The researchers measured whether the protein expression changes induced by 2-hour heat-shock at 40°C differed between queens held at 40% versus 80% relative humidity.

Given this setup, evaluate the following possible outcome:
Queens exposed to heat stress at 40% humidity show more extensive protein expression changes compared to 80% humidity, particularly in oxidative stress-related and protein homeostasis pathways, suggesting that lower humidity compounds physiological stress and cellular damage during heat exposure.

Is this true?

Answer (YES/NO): NO